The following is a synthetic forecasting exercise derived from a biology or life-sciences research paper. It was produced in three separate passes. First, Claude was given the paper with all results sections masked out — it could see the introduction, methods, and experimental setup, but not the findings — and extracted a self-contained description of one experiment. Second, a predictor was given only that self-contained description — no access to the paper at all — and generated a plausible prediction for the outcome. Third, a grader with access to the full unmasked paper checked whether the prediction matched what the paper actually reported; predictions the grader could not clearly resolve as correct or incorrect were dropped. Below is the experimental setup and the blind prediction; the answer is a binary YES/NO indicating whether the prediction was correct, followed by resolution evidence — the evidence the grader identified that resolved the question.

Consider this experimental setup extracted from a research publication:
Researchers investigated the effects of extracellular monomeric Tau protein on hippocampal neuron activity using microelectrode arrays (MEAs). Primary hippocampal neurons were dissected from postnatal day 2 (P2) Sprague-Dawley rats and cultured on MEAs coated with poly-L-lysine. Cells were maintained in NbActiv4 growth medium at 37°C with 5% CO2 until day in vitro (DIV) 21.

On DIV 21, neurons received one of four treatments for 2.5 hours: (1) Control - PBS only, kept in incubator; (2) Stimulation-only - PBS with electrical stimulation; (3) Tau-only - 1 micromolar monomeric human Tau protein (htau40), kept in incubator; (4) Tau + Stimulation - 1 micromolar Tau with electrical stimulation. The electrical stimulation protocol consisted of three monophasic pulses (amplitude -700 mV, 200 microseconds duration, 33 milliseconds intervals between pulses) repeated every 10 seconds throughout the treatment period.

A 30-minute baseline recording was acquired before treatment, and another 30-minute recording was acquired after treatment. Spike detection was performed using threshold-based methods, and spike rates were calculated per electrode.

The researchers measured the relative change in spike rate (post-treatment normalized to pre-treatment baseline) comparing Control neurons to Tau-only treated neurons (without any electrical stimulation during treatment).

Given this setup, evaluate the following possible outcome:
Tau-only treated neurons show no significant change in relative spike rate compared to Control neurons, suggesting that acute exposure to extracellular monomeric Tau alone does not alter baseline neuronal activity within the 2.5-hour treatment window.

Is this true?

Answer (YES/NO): YES